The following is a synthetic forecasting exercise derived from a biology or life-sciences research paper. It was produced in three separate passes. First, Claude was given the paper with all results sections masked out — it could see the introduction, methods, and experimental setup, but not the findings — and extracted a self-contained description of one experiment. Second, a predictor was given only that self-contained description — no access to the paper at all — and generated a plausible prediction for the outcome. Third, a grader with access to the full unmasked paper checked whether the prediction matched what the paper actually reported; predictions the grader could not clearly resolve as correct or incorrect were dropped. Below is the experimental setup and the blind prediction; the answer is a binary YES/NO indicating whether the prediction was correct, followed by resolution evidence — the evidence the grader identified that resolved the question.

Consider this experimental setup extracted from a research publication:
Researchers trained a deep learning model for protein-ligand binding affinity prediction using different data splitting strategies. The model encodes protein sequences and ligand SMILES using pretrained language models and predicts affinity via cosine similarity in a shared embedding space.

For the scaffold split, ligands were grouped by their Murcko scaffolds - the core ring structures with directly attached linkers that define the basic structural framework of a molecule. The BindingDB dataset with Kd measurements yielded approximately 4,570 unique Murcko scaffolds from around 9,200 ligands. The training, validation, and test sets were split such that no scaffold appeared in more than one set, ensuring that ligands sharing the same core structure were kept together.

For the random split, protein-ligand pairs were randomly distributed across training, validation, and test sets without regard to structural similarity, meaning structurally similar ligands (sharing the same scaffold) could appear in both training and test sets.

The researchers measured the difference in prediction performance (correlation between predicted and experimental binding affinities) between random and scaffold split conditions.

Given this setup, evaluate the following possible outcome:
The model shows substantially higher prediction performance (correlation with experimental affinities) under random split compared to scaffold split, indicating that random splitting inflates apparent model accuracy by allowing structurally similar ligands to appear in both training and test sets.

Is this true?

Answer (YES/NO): YES